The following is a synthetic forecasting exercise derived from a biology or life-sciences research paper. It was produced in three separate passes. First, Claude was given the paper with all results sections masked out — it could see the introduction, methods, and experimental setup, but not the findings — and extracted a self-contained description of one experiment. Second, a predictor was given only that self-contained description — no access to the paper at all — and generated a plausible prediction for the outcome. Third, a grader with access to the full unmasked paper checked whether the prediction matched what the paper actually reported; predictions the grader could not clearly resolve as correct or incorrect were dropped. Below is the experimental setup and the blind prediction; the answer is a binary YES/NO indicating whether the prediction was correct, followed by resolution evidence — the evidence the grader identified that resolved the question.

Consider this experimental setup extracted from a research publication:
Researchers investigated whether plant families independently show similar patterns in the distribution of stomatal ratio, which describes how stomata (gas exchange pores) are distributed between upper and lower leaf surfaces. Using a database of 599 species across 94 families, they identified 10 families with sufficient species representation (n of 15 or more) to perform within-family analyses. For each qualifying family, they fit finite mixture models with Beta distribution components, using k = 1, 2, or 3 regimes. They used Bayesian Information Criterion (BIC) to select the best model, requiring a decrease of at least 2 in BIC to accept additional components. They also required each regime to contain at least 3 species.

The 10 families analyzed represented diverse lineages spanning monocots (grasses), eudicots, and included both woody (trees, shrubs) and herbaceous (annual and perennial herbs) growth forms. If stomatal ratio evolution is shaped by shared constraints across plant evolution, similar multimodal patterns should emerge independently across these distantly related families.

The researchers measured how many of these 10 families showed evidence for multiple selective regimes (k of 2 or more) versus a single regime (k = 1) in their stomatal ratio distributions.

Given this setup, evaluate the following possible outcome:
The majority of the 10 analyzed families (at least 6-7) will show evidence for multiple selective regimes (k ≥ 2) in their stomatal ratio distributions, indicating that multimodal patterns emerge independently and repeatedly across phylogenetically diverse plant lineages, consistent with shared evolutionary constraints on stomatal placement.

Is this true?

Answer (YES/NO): YES